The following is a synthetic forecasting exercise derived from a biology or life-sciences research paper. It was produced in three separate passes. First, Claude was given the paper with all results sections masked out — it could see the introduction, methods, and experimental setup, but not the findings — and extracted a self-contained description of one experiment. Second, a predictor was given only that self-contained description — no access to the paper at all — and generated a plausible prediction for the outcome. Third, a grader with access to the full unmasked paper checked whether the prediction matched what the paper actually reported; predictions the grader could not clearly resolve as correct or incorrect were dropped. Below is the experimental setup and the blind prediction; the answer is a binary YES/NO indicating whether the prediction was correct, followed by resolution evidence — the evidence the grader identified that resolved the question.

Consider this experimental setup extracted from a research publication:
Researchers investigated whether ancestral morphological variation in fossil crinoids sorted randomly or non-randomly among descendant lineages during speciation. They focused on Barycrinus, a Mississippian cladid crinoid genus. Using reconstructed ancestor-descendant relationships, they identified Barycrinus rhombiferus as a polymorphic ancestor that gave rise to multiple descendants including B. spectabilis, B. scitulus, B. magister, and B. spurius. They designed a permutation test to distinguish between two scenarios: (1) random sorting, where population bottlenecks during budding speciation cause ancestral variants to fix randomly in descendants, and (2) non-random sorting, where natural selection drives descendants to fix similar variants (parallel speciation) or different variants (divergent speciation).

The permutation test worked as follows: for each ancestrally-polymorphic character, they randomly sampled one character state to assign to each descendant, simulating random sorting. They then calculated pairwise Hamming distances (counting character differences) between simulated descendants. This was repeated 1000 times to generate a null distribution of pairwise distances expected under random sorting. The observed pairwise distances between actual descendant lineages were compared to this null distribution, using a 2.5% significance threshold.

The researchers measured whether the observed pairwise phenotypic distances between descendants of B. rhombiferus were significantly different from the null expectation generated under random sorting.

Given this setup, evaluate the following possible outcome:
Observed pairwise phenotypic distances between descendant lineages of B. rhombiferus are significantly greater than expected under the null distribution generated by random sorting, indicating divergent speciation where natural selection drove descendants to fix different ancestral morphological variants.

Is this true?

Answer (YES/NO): NO